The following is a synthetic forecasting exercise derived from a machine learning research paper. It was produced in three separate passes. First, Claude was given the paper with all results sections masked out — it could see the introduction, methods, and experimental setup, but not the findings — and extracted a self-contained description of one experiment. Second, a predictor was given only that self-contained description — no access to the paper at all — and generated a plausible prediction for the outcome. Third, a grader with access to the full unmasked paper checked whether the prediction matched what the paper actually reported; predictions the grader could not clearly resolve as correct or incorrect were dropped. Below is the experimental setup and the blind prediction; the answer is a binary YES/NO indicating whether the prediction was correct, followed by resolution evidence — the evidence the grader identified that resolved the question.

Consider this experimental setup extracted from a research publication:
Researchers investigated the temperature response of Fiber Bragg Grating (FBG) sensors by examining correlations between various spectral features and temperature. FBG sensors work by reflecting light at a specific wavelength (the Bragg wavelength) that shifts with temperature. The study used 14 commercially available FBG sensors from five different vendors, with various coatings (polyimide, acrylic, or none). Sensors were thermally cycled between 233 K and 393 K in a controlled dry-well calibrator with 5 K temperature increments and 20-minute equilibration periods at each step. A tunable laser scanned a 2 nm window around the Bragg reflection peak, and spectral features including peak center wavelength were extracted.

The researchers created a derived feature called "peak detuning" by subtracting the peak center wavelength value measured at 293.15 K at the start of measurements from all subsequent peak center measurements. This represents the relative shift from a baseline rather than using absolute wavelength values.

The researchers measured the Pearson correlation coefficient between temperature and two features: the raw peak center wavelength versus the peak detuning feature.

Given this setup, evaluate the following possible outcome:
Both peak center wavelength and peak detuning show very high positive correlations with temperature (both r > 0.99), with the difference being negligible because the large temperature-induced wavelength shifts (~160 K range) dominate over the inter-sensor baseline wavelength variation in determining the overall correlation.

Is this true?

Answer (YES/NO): NO